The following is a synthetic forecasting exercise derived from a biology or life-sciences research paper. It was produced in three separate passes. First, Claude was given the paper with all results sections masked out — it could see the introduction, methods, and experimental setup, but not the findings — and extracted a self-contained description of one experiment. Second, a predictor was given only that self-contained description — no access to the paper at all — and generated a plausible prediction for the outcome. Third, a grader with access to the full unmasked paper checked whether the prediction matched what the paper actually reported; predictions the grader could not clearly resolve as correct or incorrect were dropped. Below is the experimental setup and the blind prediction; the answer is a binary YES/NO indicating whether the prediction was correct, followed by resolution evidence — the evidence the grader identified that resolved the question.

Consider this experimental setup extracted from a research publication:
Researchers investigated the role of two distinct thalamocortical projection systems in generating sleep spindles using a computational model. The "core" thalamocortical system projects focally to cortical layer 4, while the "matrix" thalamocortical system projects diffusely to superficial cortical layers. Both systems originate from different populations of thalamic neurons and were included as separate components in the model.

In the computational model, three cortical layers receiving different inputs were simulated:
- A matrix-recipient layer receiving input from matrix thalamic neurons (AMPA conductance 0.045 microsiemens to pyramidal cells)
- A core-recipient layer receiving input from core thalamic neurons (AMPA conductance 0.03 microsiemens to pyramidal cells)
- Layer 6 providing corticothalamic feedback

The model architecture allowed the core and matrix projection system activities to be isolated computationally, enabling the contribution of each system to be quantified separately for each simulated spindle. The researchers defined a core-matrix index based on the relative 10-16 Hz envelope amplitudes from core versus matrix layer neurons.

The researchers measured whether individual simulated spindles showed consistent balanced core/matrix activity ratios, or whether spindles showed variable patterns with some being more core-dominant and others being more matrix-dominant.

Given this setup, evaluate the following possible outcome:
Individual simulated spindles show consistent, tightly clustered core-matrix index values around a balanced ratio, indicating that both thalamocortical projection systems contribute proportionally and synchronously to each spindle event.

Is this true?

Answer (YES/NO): NO